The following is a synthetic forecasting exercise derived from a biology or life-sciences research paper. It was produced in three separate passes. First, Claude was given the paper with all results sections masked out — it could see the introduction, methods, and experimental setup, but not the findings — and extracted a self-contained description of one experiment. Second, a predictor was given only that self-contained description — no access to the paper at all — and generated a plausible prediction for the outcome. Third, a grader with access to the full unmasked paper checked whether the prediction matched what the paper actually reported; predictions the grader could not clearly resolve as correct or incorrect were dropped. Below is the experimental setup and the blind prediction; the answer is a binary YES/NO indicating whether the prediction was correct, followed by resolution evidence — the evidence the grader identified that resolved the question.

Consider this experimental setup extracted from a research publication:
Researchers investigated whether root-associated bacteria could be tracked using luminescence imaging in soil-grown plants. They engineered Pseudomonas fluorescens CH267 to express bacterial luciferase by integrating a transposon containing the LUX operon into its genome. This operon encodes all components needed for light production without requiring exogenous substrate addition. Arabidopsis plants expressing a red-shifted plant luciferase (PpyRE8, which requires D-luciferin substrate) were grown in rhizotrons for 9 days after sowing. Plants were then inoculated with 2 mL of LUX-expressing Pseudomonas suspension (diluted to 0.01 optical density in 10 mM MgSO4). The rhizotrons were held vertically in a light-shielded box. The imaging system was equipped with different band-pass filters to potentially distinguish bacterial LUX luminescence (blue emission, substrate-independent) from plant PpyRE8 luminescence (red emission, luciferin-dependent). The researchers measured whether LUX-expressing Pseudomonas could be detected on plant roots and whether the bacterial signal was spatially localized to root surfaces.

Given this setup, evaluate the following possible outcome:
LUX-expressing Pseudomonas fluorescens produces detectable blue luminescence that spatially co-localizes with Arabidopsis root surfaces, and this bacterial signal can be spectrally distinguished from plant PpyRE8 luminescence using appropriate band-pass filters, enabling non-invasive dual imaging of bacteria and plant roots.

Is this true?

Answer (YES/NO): YES